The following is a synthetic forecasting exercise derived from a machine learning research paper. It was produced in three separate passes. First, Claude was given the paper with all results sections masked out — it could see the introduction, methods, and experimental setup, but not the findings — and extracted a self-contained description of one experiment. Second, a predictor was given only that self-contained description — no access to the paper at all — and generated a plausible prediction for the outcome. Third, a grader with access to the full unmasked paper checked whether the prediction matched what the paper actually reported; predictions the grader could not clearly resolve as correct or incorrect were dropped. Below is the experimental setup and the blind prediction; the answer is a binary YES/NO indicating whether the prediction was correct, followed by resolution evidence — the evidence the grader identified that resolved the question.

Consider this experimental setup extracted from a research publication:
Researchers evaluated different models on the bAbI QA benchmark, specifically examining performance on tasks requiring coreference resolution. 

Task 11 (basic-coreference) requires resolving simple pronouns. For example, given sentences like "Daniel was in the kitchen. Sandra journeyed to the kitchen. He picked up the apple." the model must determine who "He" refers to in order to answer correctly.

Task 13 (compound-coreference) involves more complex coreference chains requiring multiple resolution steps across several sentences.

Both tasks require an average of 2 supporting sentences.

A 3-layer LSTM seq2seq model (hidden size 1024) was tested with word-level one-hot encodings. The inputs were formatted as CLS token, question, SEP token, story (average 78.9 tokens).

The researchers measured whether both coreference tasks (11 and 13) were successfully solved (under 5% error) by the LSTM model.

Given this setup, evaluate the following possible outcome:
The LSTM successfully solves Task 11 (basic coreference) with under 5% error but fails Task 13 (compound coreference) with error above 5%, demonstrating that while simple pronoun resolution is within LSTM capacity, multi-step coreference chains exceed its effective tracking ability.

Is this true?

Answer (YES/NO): NO